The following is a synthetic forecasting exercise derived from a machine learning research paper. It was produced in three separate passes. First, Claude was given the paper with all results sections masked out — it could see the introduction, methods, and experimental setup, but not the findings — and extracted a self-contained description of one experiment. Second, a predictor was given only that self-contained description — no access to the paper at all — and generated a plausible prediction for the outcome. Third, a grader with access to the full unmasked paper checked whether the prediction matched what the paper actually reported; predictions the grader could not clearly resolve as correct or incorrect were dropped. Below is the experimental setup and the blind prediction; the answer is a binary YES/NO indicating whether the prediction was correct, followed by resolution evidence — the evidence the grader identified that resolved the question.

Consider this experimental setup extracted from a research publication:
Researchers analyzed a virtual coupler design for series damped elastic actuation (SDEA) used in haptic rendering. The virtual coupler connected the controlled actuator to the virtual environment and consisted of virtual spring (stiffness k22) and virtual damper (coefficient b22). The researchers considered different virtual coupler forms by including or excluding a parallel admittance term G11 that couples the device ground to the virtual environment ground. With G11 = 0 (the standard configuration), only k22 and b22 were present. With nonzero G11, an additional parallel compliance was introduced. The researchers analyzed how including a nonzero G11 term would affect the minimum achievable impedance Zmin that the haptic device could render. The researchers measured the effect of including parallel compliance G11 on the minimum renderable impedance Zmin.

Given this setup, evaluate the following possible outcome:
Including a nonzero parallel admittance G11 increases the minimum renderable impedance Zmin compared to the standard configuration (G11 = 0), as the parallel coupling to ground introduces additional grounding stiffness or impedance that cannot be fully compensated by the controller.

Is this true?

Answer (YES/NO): YES